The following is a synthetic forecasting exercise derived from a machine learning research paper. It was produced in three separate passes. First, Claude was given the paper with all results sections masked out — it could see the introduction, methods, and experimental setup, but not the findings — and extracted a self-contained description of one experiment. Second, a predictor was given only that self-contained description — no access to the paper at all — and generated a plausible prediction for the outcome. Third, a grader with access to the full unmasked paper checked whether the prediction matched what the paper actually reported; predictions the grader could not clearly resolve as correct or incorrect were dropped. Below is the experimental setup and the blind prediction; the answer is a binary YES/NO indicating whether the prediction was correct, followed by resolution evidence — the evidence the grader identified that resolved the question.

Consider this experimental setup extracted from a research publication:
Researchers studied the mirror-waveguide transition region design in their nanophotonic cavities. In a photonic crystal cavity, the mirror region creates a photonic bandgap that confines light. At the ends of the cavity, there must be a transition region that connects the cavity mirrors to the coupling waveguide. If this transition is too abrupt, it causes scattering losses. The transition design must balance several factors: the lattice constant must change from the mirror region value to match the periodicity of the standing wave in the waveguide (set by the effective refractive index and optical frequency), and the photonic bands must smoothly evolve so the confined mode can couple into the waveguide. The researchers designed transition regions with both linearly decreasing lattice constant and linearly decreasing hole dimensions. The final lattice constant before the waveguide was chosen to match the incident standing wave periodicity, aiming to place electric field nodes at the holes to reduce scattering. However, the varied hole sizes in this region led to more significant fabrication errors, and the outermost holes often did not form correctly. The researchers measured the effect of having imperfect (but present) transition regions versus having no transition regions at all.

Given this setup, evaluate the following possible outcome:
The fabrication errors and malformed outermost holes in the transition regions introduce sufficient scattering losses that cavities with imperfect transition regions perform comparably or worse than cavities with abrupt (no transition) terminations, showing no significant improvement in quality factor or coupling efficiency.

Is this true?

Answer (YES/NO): NO